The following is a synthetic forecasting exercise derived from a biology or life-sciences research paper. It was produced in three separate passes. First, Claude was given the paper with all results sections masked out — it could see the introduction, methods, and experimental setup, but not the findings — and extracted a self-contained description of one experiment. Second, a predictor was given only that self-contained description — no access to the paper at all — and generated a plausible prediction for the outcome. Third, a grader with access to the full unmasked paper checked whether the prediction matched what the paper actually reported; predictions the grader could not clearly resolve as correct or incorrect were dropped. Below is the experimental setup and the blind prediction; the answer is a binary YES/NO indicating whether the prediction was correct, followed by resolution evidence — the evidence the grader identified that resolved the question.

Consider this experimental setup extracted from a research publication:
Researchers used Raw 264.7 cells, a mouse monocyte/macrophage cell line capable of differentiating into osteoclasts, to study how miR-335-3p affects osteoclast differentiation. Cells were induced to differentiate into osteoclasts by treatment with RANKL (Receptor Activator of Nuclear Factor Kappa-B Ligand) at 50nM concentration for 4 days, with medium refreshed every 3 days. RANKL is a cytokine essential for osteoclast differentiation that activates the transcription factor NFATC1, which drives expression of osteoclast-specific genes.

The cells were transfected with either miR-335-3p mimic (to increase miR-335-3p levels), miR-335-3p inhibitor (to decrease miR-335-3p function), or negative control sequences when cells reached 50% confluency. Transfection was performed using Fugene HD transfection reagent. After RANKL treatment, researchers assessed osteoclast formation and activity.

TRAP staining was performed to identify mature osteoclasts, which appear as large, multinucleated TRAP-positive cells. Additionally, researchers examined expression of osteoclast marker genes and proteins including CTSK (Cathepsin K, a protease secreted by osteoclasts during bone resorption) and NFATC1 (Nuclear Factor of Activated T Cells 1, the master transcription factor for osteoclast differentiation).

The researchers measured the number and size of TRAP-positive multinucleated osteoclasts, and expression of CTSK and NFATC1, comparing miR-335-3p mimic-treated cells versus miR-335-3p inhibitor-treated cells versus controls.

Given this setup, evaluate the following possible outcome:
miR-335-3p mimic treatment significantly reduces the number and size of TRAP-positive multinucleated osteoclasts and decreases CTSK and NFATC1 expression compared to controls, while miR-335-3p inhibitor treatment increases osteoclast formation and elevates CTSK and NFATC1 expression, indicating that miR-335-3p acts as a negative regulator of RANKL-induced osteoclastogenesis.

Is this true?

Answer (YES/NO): YES